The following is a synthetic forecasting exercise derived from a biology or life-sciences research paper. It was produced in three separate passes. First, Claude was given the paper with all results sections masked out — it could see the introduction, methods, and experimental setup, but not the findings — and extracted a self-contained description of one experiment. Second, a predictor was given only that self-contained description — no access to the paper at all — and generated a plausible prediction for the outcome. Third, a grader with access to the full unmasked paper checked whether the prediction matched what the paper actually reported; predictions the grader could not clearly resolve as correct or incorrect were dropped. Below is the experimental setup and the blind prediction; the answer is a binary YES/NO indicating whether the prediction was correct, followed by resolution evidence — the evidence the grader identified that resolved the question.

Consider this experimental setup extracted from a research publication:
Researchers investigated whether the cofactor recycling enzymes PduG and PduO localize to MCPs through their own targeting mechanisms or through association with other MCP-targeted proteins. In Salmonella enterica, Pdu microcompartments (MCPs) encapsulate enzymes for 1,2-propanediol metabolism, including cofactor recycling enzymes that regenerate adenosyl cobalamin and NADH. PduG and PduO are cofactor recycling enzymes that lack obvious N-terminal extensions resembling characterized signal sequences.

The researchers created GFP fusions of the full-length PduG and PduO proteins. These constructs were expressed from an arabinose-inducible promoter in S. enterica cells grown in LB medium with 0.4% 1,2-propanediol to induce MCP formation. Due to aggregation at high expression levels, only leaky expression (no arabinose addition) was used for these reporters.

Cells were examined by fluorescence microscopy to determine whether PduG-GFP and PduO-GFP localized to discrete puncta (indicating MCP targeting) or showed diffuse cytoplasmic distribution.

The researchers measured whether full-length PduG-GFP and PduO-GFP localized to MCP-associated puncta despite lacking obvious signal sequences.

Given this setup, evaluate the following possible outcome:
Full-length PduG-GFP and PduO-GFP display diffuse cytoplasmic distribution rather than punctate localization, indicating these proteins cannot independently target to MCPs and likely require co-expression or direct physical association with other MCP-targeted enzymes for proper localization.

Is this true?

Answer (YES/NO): NO